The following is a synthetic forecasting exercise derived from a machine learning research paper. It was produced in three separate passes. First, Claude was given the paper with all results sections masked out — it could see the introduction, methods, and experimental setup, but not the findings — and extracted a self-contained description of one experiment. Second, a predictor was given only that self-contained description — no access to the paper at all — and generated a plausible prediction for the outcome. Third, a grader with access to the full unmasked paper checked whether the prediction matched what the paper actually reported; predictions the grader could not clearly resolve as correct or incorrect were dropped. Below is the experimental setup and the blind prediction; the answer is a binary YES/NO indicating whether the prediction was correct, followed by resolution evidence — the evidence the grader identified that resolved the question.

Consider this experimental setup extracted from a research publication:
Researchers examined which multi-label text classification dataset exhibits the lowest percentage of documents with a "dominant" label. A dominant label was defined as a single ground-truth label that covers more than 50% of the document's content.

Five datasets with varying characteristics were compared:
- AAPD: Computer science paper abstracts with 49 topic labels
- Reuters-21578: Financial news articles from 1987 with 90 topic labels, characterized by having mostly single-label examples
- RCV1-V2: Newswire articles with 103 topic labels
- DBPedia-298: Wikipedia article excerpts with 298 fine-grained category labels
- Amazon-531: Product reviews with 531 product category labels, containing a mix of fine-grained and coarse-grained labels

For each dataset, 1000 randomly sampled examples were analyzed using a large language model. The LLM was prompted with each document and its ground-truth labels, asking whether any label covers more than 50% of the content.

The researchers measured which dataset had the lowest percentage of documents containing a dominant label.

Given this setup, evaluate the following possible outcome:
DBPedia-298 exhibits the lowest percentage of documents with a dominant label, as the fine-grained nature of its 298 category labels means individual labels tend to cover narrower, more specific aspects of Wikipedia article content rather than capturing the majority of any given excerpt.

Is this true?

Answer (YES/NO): NO